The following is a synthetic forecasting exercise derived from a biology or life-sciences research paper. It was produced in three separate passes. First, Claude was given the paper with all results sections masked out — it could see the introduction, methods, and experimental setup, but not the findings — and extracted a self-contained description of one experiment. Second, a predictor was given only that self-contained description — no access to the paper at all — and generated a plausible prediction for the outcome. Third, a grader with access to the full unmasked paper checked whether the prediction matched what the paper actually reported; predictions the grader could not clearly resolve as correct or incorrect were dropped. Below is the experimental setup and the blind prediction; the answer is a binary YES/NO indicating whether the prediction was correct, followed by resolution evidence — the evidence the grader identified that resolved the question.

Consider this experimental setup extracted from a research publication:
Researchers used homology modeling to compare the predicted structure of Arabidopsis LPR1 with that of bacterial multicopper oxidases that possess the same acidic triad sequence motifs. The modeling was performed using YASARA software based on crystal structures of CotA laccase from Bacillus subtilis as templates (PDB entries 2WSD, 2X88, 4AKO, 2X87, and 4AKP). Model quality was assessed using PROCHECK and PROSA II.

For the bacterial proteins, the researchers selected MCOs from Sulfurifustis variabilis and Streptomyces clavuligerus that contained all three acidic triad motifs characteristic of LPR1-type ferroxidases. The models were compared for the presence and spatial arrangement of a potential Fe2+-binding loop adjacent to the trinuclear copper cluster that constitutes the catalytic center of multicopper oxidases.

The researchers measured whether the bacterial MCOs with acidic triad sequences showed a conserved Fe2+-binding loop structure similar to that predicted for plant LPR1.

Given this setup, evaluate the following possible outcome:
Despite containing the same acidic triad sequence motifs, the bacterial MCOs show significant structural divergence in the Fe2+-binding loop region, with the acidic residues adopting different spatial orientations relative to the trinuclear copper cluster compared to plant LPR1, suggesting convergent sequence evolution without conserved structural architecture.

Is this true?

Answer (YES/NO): NO